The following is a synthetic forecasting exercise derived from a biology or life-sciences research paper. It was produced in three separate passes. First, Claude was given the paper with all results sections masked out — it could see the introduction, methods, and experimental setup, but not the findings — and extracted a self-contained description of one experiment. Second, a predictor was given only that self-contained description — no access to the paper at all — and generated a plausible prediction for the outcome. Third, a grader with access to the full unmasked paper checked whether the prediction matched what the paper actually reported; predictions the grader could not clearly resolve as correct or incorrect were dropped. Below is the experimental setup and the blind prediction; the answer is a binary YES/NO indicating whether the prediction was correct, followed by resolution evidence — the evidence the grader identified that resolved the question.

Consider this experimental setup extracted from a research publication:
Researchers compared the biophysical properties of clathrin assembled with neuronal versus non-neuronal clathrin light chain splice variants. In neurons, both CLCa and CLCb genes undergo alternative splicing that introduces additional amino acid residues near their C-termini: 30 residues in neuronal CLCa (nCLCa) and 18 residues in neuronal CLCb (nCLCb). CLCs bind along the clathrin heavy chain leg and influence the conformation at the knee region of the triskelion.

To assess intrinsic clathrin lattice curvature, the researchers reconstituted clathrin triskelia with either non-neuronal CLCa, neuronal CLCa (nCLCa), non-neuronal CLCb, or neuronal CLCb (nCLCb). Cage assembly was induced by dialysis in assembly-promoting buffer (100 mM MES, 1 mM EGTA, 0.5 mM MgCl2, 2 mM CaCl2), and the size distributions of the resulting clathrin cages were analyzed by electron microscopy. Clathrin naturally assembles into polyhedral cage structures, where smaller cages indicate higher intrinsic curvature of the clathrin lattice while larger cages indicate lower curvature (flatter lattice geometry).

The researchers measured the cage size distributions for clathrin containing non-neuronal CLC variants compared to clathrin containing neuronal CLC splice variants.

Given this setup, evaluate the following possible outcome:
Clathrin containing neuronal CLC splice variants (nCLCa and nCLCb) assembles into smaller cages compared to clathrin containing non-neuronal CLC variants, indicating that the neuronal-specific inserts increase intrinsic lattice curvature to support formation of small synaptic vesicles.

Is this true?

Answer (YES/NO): NO